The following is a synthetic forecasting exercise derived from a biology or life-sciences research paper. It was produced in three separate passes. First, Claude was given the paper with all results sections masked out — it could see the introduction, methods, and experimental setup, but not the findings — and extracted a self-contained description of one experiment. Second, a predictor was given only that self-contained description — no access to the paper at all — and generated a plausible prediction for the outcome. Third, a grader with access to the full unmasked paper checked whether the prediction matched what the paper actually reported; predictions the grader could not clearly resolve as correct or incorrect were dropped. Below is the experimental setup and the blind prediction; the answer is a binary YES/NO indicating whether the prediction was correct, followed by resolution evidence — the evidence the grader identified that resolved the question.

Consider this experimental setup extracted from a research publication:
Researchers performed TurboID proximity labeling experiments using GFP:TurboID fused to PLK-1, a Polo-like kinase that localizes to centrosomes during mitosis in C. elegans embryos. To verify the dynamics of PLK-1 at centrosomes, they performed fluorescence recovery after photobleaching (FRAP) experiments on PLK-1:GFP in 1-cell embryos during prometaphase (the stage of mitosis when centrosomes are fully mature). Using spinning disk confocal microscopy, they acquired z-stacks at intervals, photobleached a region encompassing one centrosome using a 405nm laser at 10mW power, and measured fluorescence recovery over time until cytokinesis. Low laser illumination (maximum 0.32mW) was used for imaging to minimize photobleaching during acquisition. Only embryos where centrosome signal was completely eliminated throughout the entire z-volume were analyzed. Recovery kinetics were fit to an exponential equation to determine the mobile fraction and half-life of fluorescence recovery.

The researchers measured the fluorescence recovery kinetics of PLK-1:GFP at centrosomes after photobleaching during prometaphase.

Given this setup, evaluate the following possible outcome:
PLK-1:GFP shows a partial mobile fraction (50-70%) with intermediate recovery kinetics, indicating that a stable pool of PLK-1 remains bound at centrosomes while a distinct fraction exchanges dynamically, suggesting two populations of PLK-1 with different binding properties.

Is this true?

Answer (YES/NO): NO